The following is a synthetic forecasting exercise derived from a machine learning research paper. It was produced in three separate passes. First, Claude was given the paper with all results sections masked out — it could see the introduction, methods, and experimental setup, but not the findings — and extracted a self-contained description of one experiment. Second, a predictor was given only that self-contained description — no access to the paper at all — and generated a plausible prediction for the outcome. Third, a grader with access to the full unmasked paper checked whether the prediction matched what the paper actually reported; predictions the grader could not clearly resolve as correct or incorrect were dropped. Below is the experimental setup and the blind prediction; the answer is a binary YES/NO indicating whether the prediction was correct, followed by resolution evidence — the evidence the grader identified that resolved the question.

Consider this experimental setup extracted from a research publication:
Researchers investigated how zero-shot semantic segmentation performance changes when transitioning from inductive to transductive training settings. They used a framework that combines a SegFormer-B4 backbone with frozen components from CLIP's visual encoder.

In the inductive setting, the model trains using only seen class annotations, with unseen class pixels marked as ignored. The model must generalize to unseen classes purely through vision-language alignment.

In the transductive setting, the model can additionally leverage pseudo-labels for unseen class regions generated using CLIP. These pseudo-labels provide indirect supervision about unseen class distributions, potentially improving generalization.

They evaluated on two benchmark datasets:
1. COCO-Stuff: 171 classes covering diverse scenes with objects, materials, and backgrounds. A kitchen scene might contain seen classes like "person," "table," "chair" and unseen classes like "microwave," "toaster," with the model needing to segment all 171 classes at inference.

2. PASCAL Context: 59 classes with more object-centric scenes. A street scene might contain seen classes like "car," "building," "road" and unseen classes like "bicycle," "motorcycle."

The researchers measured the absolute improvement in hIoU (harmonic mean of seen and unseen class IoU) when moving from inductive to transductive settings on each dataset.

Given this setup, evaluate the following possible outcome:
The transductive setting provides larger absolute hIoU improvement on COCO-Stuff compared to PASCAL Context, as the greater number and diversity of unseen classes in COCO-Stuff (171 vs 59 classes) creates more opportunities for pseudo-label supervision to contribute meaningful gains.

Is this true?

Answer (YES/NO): YES